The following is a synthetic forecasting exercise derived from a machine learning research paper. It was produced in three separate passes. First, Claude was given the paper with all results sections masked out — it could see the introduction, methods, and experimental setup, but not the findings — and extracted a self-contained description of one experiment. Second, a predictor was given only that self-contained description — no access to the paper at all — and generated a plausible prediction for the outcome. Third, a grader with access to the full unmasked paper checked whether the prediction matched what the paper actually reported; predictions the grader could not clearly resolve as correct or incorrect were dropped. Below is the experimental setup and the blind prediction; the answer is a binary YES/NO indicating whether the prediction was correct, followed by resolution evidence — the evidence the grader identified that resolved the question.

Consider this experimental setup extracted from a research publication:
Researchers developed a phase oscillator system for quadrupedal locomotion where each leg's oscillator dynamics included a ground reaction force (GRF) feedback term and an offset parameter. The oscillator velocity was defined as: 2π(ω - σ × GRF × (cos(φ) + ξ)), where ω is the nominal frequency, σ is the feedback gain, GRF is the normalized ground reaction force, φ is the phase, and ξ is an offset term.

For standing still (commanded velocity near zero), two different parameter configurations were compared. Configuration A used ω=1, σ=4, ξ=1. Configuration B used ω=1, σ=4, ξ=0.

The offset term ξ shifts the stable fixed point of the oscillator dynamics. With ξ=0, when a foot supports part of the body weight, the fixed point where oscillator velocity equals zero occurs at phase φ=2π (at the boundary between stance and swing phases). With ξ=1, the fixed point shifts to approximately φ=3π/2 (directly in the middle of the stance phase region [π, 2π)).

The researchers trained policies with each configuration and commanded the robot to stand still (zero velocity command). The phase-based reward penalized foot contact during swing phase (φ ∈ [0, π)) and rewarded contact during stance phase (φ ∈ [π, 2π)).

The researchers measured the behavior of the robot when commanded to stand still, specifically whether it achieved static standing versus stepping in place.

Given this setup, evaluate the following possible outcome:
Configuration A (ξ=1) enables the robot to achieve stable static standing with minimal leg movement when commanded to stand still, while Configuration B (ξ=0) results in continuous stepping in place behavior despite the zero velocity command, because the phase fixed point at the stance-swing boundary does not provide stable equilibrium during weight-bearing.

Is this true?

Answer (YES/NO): YES